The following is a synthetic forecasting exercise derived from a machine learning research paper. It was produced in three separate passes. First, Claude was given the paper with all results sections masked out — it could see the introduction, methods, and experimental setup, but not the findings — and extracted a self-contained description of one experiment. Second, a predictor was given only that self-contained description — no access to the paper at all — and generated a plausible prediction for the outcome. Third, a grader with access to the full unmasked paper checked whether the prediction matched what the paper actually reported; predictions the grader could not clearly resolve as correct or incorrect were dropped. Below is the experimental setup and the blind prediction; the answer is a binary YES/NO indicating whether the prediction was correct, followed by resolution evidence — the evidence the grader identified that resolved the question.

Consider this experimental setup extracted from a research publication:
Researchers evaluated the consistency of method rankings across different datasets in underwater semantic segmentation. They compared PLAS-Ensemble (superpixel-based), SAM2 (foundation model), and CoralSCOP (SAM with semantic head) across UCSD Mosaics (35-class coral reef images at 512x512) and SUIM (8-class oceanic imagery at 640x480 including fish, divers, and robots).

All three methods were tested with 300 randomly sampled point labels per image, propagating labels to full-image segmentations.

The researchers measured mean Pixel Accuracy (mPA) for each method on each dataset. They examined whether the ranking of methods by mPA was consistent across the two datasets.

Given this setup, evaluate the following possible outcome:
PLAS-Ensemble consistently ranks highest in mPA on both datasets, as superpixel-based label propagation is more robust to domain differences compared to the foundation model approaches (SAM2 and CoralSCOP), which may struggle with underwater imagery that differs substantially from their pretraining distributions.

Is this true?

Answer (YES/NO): NO